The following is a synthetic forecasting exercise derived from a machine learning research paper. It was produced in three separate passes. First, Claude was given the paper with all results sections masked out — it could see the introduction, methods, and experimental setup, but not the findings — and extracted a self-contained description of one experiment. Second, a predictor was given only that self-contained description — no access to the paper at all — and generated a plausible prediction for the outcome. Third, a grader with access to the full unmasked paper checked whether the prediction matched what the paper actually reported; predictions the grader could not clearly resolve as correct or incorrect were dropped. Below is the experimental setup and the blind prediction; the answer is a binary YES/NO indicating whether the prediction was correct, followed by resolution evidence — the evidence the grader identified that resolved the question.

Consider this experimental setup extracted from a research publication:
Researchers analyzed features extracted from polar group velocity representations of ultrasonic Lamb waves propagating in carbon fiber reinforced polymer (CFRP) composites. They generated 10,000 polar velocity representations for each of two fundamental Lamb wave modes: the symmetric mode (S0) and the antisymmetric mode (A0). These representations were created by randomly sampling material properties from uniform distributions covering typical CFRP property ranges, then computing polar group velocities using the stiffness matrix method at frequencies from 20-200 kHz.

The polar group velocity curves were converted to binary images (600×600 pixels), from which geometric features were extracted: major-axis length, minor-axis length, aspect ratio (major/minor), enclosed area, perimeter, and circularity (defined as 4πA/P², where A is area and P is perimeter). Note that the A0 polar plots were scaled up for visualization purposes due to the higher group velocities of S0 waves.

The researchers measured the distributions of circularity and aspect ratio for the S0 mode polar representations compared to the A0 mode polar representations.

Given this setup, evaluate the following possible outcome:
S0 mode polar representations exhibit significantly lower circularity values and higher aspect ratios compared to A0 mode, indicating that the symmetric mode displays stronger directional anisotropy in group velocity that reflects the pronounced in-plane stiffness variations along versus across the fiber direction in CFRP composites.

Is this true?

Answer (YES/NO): YES